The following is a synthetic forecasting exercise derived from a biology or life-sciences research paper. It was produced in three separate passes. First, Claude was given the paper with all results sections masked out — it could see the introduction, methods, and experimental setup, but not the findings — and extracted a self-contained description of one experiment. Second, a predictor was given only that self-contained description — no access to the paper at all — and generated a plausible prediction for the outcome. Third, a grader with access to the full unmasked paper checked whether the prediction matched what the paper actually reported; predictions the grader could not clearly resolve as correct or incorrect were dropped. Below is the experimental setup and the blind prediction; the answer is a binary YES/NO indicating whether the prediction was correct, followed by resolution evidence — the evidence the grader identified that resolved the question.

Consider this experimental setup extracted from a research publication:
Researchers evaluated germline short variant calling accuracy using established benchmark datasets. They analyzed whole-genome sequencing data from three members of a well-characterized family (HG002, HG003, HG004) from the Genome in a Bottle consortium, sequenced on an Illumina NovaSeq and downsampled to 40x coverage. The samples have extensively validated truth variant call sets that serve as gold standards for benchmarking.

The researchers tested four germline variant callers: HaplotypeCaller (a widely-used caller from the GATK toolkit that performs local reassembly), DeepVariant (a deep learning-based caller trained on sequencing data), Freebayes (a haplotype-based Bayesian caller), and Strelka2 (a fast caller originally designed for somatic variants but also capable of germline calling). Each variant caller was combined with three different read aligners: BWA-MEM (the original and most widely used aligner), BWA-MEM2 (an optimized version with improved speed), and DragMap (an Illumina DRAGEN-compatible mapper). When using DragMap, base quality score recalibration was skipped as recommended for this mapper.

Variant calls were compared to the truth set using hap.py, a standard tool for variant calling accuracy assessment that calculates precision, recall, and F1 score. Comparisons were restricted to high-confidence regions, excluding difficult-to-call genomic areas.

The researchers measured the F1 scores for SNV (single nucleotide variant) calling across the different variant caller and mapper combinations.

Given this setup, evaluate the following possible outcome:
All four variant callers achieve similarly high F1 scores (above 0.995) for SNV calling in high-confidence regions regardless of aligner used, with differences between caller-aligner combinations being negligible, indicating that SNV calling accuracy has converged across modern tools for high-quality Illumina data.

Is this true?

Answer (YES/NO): NO